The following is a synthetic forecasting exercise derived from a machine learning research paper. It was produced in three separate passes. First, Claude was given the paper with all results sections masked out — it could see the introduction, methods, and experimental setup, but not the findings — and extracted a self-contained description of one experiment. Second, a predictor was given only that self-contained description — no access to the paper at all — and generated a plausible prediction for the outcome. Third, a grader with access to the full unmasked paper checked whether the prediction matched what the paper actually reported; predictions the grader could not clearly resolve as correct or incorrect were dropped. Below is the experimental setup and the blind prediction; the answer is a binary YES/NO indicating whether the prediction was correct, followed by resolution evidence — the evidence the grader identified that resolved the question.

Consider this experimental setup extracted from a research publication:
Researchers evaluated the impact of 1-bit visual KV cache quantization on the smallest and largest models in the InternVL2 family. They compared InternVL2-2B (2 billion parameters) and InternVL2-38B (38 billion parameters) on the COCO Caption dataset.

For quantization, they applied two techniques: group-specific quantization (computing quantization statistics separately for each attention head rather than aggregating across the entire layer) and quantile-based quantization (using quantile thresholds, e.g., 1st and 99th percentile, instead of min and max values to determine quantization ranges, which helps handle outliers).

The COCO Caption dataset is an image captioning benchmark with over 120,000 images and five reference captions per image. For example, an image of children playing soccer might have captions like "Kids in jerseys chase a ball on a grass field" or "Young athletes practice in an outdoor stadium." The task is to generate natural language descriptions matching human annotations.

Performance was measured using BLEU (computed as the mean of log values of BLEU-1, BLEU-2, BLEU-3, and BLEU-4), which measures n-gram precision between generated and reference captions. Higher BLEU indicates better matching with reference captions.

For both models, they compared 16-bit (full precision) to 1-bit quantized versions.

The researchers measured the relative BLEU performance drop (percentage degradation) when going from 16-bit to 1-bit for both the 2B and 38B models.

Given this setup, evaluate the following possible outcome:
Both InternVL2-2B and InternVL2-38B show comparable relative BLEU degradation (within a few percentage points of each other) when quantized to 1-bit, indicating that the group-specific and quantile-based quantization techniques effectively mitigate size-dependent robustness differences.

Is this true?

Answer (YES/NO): NO